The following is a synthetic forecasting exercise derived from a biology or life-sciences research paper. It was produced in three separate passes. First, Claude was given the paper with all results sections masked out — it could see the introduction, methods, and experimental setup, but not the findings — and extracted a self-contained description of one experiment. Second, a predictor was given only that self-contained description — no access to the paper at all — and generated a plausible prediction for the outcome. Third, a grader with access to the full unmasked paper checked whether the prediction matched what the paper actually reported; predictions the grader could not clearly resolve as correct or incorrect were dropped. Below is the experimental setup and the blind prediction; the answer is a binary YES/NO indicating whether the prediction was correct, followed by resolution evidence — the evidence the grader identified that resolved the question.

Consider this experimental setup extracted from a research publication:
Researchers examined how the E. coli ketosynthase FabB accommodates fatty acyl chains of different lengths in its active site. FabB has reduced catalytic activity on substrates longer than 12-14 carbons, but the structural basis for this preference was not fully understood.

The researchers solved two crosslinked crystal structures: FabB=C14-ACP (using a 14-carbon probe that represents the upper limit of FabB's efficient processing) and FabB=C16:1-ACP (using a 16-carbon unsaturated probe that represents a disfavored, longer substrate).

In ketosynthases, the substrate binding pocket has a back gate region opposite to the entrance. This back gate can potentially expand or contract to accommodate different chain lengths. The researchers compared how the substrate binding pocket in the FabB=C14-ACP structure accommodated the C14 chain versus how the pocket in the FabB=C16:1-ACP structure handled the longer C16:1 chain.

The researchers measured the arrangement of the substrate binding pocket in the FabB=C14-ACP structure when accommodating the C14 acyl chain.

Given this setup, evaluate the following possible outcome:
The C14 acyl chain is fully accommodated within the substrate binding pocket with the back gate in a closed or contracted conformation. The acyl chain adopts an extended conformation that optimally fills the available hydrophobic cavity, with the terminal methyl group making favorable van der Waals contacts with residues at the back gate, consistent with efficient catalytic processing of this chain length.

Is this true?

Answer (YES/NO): NO